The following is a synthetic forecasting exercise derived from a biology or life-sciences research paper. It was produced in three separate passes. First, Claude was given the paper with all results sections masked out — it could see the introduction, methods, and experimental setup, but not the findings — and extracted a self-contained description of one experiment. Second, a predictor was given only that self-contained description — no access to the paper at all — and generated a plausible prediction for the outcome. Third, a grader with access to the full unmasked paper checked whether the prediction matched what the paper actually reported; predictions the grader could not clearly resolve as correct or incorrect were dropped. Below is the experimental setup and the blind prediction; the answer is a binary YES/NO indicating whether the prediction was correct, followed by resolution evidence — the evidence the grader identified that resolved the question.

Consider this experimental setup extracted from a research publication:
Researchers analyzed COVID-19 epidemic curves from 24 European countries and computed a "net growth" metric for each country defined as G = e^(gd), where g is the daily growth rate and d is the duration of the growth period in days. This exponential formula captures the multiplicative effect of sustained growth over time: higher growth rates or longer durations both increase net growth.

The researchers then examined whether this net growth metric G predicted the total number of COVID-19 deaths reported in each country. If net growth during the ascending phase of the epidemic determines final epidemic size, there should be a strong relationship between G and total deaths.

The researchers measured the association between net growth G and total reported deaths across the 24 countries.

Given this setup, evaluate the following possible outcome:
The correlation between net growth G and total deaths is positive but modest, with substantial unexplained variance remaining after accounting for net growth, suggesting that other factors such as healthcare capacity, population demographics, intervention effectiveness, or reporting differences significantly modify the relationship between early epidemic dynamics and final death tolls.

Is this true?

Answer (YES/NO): NO